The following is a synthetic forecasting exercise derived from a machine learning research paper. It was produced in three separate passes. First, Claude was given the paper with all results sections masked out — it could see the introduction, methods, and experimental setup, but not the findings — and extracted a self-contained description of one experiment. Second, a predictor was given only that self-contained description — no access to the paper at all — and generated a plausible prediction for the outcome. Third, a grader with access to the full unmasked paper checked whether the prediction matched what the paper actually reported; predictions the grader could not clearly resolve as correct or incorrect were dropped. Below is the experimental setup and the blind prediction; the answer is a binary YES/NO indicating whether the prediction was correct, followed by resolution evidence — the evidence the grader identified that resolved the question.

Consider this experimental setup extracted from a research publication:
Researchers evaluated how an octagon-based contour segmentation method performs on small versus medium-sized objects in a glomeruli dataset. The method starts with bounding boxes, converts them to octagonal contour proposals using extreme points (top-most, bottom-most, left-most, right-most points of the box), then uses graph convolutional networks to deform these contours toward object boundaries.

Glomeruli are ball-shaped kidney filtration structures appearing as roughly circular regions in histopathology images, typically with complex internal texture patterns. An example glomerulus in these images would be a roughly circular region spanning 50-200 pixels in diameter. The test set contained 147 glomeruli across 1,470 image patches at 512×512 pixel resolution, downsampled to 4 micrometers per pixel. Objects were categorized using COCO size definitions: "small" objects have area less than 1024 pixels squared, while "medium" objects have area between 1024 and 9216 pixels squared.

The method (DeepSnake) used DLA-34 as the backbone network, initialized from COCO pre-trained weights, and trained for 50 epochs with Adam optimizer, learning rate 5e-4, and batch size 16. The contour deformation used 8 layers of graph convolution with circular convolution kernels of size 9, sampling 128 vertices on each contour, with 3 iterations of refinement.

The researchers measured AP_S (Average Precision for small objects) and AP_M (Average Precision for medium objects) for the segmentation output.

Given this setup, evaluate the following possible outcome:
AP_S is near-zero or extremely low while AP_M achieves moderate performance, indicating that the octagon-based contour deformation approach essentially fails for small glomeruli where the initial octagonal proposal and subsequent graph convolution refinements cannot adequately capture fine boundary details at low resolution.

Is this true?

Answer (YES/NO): NO